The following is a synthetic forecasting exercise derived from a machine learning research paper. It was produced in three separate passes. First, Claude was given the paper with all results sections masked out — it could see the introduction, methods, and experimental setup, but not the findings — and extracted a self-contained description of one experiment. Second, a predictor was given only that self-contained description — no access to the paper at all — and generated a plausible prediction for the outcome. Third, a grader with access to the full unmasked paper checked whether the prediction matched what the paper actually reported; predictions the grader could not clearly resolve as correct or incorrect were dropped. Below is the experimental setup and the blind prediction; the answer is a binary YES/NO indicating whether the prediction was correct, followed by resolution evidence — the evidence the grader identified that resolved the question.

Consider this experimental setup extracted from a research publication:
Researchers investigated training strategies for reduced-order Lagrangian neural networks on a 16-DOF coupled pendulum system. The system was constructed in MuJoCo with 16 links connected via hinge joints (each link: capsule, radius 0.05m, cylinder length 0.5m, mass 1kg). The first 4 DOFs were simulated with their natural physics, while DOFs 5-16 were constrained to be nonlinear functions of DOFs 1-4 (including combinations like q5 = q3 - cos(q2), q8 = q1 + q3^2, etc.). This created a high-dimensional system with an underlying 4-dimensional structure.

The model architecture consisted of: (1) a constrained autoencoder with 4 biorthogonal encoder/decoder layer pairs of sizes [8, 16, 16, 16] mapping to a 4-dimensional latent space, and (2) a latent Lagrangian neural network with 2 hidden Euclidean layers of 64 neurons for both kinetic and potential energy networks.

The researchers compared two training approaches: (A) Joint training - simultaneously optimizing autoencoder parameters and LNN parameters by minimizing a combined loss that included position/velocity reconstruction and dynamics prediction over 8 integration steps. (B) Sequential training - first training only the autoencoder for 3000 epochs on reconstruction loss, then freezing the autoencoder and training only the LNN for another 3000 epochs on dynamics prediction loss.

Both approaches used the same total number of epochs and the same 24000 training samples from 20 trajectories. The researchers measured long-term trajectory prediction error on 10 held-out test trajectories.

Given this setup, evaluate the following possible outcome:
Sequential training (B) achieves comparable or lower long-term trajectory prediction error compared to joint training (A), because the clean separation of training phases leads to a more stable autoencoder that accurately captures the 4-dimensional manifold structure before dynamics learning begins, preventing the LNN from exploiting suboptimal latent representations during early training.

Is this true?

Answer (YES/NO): NO